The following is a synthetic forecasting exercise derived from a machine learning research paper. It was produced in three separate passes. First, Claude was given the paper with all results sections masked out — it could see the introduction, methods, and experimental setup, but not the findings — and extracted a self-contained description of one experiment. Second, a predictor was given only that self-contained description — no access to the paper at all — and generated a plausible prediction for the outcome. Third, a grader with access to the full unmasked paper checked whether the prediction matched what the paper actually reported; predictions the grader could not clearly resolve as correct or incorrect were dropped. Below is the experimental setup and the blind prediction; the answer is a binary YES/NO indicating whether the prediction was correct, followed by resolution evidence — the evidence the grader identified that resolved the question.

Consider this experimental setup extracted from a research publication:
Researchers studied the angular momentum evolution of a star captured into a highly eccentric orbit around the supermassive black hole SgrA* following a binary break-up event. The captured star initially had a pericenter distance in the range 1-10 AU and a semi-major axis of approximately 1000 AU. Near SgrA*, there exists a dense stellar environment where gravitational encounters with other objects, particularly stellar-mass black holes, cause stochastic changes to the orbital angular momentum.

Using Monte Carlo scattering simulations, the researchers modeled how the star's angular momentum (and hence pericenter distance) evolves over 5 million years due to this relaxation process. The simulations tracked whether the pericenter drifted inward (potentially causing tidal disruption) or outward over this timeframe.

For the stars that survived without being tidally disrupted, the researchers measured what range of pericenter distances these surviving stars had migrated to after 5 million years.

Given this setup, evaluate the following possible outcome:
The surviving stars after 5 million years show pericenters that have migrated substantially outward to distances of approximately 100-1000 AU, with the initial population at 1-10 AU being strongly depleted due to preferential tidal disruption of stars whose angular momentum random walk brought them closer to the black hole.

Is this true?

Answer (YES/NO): NO